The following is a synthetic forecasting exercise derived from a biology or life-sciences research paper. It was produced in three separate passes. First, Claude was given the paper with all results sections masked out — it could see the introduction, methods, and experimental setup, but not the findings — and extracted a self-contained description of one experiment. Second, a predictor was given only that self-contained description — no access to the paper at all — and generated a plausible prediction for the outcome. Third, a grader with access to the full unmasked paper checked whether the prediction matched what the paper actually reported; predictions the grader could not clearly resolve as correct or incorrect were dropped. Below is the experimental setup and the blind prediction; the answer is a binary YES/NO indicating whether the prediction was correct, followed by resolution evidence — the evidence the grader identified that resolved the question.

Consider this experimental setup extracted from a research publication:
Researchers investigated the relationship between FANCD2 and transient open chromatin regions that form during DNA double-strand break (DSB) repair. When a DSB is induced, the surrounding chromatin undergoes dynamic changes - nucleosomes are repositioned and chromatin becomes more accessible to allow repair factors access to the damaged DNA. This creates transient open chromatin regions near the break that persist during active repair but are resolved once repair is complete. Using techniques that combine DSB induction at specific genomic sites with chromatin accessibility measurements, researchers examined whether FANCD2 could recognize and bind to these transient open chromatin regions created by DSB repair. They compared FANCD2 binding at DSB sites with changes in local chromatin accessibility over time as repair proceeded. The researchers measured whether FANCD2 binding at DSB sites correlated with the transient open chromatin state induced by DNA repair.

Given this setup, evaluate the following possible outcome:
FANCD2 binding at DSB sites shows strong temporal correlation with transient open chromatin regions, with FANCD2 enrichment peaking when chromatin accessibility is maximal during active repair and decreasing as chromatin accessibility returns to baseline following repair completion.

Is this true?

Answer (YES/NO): NO